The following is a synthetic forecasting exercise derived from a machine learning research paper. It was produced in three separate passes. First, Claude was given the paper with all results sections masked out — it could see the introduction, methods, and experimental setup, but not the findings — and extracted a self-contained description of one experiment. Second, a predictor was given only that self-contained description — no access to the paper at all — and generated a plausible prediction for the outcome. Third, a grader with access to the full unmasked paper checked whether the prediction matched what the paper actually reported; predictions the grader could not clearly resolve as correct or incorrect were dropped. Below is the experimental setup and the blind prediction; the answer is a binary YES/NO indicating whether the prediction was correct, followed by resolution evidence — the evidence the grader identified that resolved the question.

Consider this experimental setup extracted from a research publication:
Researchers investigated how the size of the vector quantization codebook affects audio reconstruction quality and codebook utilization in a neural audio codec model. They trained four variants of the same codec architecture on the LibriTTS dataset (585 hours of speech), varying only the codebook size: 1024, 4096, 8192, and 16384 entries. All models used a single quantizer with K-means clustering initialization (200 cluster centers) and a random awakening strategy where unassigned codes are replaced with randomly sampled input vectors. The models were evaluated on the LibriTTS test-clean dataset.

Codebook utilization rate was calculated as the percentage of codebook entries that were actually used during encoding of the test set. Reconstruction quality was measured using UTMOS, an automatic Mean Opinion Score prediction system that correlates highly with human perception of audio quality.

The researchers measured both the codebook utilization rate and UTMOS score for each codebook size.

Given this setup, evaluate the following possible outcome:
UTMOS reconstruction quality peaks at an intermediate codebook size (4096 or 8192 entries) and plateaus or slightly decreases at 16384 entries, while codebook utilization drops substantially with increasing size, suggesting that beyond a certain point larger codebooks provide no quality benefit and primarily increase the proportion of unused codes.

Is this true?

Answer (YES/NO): NO